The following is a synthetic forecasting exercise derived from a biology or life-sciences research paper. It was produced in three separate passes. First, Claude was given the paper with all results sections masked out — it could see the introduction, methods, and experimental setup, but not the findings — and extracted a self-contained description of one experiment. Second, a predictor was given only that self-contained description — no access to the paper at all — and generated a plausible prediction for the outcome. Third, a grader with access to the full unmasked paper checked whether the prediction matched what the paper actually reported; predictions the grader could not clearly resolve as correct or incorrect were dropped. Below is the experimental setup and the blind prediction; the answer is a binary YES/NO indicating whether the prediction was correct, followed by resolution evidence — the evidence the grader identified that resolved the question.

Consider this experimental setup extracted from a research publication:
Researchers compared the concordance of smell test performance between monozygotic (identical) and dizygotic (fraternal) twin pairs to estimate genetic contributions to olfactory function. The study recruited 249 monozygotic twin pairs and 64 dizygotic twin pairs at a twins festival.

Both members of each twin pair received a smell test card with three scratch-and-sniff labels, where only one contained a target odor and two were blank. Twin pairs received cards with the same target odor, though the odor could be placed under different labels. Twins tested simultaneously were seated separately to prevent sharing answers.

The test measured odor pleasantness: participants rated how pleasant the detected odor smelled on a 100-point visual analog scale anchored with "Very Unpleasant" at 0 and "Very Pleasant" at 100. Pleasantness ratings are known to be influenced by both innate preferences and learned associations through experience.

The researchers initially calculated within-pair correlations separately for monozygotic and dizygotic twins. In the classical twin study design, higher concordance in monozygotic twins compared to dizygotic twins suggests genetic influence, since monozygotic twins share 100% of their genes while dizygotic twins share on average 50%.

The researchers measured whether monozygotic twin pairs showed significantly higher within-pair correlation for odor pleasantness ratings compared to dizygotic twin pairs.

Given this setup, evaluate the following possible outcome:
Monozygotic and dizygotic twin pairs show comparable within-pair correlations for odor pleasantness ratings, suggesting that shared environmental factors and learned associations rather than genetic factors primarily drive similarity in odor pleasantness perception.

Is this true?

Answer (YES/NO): NO